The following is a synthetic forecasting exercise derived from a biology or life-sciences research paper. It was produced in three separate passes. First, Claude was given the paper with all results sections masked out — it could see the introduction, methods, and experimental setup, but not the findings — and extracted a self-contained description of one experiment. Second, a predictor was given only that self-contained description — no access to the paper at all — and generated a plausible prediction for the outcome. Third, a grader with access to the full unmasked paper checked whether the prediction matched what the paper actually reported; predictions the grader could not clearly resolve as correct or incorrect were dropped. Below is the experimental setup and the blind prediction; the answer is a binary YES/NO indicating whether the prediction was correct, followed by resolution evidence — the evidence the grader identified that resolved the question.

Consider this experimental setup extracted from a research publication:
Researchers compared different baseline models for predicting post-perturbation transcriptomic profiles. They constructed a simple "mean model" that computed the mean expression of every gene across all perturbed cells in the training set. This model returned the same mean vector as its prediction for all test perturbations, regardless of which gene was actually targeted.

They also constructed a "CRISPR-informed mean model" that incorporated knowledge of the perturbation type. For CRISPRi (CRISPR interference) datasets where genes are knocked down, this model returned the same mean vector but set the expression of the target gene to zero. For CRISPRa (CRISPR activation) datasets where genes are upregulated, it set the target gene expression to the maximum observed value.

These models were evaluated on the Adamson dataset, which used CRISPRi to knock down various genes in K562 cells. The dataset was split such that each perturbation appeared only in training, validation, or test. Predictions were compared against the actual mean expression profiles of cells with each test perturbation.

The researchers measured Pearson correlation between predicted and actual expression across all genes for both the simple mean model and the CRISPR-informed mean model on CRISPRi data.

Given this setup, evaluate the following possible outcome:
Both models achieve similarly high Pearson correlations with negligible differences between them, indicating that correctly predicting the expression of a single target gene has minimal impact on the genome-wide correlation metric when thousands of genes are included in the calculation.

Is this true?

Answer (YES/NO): NO